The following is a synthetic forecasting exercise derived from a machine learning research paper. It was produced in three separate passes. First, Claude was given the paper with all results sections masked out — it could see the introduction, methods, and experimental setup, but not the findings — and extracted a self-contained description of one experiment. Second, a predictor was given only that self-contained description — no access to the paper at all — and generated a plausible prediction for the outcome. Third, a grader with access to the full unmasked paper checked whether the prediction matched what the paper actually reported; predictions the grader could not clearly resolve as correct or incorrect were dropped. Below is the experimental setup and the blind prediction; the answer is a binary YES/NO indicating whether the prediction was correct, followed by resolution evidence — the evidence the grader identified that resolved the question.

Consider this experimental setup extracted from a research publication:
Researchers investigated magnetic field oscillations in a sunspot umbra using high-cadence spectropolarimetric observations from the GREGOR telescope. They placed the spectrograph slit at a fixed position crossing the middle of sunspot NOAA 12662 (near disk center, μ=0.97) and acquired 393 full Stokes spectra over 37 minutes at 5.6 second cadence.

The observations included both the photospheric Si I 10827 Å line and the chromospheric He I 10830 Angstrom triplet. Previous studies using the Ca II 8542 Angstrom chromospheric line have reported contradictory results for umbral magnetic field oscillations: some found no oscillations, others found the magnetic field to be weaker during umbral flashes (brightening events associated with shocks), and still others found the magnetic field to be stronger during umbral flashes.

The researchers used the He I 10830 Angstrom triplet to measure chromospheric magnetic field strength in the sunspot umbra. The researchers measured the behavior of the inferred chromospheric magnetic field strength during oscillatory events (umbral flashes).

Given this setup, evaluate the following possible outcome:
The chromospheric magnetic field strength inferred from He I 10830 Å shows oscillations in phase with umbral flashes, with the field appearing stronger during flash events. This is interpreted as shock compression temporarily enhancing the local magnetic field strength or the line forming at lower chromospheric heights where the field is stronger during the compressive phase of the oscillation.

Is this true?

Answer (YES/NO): NO